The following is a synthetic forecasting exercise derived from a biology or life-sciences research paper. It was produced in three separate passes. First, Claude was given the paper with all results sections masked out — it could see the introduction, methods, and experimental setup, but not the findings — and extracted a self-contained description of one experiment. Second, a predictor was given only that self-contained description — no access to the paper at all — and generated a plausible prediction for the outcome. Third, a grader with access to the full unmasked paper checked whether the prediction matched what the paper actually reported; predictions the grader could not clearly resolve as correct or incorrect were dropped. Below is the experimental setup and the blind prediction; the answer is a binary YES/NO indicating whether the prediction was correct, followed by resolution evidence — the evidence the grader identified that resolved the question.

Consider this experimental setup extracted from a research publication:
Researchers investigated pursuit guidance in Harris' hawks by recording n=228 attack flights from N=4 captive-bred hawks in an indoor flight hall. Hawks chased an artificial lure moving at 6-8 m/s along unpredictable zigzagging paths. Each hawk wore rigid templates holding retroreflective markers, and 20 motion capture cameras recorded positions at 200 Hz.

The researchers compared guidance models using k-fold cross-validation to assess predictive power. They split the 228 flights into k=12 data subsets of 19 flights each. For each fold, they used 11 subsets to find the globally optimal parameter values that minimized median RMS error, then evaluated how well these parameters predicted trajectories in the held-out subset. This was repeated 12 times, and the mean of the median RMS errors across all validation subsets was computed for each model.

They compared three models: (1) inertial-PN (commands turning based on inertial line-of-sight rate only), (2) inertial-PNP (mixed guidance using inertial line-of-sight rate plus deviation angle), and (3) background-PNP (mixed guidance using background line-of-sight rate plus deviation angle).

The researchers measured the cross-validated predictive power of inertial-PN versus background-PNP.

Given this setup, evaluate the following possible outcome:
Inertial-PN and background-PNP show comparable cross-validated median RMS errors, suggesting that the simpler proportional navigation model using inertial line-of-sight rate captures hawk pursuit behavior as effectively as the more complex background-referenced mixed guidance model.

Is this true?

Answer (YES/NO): YES